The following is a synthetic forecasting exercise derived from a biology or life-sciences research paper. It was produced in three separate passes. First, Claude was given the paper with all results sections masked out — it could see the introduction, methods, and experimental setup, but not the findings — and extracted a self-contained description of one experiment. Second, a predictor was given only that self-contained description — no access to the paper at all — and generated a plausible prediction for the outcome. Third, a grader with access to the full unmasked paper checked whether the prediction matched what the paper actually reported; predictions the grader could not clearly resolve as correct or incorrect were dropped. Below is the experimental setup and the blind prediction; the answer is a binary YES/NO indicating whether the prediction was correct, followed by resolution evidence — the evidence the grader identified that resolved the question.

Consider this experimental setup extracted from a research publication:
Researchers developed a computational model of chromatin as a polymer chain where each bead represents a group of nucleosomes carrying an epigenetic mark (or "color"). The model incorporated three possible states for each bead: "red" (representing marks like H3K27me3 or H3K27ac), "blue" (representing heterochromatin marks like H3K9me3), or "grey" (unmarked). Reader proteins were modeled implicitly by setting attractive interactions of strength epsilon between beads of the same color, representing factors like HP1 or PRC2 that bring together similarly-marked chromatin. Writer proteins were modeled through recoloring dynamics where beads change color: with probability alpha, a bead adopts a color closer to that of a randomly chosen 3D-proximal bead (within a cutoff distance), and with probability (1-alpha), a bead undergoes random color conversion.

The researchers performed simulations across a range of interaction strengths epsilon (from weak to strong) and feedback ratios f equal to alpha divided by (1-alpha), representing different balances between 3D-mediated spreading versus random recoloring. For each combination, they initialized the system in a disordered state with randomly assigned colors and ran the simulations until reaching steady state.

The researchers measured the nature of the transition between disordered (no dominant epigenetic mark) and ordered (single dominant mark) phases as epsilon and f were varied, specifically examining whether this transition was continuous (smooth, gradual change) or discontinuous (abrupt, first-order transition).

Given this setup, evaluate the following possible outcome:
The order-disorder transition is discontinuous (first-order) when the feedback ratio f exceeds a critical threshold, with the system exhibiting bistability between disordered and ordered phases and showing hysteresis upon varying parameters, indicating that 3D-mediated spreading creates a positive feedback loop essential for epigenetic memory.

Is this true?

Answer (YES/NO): YES